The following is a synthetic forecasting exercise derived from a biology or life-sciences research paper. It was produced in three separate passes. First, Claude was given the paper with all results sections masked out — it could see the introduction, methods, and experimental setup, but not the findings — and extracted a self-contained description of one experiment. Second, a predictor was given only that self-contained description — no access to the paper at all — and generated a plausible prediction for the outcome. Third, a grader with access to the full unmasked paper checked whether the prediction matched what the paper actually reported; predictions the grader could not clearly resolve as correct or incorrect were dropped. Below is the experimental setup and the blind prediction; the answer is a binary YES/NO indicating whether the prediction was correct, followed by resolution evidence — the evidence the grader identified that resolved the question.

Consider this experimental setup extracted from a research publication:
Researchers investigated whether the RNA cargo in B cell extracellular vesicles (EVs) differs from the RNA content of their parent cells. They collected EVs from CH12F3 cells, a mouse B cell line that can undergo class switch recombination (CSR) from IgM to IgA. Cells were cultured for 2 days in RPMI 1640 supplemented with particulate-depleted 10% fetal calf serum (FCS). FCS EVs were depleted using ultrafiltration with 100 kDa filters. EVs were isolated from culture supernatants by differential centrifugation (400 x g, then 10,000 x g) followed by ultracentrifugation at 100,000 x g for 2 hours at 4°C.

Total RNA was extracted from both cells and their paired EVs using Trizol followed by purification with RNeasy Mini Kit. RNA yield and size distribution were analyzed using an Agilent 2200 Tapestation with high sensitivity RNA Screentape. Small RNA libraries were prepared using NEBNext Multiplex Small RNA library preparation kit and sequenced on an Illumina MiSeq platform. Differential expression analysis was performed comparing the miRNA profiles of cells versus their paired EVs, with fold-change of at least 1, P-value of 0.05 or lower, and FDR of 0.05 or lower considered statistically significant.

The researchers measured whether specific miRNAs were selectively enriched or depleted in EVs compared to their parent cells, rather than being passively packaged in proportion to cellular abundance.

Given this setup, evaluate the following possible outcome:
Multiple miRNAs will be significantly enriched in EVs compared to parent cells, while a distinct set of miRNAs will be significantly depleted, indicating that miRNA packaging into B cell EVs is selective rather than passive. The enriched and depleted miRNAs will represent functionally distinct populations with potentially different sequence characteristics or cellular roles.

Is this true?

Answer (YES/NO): YES